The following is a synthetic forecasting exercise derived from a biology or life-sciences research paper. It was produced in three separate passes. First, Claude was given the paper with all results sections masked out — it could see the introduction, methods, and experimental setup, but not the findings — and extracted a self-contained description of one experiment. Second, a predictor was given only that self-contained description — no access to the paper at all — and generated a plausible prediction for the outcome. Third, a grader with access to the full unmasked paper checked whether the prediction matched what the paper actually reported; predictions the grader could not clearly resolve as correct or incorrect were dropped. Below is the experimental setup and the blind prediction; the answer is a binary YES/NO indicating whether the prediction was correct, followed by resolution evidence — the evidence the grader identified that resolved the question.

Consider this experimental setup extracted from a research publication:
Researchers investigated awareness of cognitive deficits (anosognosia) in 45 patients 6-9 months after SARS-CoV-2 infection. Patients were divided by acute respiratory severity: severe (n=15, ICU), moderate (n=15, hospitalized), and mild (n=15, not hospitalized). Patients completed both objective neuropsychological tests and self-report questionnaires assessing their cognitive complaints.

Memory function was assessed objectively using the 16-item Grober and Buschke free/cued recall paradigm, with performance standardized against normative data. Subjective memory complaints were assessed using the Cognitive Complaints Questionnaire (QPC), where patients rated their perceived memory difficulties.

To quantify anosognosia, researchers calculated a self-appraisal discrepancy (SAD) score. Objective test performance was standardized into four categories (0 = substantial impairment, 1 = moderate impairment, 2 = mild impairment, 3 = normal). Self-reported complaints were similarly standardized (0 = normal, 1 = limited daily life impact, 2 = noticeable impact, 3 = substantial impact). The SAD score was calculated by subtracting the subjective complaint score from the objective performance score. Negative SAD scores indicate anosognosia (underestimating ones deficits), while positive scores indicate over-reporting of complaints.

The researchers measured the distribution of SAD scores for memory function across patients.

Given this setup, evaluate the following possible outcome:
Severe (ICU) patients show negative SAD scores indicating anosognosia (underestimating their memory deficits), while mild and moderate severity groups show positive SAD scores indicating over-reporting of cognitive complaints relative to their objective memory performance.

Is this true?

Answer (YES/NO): NO